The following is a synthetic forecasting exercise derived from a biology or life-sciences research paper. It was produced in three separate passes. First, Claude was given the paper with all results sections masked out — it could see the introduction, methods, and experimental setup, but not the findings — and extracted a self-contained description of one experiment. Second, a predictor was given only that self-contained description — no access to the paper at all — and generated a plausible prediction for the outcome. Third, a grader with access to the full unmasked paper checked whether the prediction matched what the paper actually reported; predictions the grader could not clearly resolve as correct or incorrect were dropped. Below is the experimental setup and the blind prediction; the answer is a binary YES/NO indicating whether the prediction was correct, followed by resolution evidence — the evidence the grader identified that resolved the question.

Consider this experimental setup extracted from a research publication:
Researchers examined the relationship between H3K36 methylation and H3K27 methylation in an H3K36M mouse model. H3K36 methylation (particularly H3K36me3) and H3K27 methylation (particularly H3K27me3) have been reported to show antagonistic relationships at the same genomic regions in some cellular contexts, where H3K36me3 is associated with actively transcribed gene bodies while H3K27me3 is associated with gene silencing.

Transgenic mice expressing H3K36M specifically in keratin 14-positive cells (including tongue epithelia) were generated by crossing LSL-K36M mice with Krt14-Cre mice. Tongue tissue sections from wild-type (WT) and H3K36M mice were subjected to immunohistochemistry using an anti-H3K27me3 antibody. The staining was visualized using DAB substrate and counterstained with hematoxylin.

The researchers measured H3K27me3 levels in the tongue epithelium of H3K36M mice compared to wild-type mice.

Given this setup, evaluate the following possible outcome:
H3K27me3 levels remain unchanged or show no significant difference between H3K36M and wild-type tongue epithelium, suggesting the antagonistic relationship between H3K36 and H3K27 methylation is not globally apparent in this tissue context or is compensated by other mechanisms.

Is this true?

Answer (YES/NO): NO